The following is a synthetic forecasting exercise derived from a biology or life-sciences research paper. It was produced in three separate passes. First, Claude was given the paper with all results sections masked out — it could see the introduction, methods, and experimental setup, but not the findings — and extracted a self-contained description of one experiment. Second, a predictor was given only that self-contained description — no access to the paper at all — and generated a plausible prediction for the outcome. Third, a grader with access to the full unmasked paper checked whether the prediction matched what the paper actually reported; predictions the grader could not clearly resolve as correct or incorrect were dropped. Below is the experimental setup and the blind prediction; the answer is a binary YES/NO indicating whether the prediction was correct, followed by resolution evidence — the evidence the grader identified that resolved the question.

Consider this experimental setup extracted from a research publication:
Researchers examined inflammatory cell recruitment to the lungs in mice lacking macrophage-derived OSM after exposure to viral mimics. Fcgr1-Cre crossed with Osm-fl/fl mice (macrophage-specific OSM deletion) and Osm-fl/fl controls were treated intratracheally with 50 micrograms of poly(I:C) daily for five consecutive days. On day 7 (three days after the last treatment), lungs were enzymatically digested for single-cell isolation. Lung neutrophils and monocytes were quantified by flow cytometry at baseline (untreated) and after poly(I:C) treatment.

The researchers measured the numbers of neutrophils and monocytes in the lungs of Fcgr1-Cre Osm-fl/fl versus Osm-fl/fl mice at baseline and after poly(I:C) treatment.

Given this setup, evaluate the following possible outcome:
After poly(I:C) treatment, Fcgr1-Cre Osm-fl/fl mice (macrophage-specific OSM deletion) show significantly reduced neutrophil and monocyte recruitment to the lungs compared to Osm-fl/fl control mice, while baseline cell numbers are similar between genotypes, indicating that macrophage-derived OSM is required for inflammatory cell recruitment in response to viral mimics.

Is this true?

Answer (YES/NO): NO